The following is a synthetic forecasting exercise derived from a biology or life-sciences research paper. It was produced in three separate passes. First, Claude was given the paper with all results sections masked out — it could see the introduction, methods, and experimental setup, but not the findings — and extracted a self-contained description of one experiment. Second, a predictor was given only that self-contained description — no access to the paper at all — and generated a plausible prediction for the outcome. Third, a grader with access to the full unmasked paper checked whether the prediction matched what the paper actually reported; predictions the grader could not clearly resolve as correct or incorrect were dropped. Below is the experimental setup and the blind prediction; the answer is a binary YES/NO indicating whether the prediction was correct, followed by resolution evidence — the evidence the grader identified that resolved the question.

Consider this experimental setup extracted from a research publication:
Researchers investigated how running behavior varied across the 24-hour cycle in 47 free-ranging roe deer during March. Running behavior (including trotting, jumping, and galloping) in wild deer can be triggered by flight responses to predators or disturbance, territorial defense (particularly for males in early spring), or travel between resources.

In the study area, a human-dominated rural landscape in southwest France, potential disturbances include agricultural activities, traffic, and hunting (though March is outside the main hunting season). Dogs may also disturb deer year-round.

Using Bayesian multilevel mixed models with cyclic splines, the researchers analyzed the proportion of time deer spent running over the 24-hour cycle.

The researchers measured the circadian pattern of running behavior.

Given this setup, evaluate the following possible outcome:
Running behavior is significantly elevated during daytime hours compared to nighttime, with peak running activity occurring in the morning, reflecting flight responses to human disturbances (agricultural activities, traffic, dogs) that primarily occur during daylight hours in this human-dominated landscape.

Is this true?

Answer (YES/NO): NO